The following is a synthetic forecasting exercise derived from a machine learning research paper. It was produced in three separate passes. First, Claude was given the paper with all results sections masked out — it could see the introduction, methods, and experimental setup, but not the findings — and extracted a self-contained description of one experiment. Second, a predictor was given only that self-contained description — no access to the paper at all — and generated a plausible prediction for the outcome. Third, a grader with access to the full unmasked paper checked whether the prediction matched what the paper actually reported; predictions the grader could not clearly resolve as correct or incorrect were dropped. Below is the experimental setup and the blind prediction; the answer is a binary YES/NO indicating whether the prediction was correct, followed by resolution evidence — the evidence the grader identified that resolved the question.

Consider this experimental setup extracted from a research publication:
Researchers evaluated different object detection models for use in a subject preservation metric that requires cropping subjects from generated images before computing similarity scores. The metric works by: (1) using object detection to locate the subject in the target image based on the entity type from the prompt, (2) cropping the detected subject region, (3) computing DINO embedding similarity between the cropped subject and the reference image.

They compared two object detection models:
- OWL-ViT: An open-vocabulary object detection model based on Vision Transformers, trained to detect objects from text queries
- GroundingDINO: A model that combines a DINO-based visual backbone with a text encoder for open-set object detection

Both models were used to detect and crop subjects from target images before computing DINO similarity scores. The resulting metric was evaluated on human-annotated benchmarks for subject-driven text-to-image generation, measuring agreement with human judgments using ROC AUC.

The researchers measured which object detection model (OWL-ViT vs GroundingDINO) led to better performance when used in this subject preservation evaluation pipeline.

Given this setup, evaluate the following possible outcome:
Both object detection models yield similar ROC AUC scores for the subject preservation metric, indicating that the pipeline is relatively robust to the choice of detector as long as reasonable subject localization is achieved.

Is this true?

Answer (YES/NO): NO